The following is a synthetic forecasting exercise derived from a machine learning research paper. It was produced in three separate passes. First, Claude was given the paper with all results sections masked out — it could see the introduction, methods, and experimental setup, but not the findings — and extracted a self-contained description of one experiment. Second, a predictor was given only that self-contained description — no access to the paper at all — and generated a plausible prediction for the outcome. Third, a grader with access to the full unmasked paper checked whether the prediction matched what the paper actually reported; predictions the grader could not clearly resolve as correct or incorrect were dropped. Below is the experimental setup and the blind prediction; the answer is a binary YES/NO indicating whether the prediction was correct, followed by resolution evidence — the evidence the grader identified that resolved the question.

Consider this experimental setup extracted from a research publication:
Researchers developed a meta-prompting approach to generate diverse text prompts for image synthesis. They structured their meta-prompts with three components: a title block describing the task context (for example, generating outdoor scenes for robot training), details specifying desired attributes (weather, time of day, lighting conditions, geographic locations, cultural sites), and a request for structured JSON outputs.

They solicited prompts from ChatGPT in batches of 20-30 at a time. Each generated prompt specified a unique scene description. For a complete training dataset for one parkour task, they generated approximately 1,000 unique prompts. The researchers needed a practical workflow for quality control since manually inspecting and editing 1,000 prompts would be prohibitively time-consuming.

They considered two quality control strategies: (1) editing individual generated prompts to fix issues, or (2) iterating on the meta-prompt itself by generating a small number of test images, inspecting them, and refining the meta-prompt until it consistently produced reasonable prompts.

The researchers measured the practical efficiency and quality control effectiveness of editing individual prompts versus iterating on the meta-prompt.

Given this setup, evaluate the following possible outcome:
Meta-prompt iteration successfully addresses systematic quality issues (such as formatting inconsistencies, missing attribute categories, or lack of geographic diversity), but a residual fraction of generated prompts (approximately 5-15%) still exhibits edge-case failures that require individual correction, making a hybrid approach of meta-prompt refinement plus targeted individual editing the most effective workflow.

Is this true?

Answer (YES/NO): NO